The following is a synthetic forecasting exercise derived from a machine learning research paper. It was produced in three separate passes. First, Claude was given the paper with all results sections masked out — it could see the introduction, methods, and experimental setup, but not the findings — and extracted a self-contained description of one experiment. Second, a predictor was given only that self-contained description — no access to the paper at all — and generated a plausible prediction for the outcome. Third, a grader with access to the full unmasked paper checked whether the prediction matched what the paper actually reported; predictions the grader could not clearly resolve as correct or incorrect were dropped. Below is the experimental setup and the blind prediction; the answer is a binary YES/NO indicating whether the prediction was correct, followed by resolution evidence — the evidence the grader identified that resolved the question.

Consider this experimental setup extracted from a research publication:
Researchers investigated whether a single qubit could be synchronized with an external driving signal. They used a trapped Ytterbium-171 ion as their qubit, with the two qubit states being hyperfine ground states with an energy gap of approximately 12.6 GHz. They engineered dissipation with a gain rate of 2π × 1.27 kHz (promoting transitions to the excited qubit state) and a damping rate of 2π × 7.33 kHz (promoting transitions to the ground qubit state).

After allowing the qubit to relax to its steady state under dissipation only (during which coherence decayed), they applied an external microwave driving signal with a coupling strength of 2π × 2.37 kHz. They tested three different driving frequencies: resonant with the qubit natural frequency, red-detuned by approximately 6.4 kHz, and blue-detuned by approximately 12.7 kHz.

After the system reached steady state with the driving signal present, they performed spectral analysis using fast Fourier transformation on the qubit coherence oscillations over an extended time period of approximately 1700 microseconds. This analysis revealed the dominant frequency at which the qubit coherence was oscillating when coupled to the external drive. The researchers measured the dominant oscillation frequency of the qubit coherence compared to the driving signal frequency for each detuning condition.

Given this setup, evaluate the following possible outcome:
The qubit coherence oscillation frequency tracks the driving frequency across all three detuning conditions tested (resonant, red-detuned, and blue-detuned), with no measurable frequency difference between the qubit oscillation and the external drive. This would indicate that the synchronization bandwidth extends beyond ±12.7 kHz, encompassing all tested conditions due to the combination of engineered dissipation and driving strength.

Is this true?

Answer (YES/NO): YES